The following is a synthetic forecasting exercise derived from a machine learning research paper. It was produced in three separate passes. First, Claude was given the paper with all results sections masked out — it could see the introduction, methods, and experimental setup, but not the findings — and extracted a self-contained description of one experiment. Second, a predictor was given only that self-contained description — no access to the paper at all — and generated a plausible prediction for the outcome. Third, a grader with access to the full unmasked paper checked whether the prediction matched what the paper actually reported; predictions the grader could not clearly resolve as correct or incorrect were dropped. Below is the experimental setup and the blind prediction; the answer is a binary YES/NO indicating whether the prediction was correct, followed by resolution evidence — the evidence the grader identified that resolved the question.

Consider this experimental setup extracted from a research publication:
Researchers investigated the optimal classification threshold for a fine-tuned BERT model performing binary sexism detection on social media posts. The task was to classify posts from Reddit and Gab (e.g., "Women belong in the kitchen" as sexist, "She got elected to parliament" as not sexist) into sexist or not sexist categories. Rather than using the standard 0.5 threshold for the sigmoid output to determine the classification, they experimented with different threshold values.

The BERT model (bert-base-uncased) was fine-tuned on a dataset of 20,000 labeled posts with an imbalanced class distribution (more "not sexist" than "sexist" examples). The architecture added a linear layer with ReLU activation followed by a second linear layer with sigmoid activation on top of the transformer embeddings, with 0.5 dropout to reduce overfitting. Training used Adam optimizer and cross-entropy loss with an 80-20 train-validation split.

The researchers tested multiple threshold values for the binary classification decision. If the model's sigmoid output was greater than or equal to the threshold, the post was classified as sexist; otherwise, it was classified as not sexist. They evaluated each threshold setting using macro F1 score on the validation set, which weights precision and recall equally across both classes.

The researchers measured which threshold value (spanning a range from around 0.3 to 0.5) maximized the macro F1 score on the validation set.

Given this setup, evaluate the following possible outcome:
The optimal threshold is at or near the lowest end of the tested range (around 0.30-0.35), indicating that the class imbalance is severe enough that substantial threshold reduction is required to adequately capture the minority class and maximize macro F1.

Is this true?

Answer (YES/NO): YES